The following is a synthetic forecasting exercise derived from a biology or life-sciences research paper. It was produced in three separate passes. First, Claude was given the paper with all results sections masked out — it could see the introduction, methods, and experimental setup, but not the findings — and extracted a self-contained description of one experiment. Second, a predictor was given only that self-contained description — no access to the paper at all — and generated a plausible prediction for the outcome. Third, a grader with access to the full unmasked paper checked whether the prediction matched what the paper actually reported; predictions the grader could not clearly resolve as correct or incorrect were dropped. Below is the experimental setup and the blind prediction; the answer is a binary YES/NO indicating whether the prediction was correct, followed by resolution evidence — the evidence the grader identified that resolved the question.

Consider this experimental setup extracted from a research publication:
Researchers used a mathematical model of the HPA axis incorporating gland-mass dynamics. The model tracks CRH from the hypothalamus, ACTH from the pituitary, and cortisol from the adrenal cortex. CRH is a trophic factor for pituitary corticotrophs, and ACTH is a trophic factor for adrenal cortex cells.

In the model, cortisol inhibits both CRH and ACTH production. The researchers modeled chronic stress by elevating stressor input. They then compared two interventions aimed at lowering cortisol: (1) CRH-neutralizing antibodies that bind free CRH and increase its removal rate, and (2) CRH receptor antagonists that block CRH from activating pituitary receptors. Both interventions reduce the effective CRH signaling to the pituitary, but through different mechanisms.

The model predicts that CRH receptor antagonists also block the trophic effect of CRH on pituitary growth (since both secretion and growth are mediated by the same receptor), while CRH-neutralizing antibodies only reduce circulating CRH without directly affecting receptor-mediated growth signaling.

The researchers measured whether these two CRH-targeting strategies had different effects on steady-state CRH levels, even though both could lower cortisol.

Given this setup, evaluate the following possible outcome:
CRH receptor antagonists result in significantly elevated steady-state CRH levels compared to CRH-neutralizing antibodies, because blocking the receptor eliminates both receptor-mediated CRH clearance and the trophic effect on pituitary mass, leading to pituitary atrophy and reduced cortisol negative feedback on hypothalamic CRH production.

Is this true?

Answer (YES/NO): NO